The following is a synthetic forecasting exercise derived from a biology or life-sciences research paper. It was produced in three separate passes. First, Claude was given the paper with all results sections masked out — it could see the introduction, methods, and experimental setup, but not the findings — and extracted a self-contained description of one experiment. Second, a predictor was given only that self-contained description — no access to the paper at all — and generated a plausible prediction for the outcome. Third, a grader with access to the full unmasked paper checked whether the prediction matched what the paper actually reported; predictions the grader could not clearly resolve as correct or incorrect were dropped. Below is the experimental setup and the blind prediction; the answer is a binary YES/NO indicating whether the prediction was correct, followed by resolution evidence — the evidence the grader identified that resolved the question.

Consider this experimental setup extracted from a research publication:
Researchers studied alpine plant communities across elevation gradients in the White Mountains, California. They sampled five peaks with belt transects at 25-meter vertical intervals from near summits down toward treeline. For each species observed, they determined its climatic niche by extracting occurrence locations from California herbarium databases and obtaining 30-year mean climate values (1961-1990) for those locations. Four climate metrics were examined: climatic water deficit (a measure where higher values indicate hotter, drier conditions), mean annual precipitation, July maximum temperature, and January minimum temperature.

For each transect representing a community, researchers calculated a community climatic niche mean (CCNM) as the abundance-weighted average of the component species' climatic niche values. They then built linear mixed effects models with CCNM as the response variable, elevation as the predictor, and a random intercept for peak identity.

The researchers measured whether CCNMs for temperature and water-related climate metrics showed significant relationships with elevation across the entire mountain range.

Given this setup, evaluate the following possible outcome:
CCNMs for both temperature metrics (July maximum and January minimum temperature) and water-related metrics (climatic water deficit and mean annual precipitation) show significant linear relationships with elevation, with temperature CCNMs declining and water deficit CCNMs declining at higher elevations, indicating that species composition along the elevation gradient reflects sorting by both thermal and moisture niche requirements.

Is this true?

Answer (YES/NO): YES